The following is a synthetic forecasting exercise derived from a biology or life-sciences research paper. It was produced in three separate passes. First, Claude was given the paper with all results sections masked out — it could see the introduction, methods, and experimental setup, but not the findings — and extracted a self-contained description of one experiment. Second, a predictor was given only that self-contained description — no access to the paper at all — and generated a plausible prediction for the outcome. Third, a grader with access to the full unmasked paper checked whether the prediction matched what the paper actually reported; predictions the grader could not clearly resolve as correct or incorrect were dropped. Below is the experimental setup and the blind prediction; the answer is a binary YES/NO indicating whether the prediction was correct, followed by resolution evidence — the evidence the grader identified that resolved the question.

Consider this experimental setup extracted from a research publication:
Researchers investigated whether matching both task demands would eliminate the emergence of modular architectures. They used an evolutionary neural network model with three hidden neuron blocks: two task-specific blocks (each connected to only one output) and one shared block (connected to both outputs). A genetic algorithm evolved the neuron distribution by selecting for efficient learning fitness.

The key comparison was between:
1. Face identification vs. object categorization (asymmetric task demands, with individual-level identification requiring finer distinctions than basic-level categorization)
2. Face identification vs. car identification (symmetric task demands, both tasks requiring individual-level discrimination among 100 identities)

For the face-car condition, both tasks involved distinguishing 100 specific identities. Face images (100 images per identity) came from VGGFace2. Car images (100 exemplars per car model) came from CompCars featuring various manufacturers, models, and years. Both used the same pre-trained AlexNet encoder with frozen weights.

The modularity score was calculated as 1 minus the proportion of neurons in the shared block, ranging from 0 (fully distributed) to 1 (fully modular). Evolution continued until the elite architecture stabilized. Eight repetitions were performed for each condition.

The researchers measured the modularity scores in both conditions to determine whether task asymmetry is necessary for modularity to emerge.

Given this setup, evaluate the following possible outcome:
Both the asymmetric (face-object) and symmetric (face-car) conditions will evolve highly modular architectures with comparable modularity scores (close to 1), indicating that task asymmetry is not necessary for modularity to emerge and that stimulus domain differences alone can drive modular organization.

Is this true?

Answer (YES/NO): YES